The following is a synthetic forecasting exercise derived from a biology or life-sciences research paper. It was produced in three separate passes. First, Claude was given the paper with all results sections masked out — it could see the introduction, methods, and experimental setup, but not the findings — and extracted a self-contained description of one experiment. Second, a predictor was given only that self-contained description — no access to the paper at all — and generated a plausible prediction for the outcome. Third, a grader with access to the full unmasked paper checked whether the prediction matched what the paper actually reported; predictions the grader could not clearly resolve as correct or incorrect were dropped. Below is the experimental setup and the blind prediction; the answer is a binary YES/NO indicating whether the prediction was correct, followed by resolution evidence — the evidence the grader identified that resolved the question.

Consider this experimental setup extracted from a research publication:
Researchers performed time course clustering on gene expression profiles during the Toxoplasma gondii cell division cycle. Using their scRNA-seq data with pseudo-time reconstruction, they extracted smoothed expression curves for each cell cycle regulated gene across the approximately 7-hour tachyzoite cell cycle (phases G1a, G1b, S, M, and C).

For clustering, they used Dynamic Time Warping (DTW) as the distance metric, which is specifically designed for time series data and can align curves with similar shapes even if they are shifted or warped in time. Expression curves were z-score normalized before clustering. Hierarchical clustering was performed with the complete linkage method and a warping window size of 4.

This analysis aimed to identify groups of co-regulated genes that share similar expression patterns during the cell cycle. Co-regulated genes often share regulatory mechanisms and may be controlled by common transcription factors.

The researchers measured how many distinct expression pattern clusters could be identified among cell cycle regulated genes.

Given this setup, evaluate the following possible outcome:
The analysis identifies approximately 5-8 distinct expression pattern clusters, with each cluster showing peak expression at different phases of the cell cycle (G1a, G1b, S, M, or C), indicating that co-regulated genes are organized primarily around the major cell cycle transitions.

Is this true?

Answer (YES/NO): NO